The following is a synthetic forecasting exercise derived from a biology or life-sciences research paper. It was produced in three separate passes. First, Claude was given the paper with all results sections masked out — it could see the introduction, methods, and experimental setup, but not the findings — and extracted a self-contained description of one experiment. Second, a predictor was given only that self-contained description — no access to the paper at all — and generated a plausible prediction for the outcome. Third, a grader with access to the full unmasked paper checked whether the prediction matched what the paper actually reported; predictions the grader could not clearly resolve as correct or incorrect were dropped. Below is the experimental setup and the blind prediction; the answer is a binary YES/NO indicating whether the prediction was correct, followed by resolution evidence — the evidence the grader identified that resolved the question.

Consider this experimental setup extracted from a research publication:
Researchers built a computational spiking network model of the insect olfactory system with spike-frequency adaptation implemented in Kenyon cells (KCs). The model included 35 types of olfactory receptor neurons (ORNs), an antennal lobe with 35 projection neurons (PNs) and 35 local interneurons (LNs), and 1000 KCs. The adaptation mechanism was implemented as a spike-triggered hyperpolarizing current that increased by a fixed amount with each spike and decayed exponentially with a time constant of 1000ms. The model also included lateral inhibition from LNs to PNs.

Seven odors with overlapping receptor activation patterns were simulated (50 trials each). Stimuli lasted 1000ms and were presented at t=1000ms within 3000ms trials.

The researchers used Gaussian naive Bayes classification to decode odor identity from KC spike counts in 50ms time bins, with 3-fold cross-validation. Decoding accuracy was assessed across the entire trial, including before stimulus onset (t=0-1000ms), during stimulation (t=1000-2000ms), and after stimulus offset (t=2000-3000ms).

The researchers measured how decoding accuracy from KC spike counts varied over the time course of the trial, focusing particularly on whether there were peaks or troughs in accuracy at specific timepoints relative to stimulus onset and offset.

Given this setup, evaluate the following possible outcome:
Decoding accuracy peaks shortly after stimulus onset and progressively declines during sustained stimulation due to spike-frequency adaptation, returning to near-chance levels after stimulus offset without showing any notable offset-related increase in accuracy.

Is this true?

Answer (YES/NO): NO